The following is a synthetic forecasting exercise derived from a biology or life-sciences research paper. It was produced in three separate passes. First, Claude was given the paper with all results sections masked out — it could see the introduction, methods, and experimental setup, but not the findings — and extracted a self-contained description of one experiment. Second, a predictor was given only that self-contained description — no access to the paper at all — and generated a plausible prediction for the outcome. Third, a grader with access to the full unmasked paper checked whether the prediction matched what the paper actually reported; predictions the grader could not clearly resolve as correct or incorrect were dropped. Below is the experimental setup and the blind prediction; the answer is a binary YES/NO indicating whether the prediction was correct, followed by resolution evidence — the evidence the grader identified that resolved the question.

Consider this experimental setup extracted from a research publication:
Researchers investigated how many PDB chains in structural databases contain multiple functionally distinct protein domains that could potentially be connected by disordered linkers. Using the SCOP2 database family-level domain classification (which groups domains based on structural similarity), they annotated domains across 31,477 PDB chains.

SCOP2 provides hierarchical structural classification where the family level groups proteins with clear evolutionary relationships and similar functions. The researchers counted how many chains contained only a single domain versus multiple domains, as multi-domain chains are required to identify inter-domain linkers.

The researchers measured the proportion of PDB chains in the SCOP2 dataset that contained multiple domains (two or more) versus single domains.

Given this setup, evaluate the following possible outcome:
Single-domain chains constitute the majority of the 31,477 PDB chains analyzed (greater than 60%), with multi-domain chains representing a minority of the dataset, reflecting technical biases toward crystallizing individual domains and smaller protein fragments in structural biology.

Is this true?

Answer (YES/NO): YES